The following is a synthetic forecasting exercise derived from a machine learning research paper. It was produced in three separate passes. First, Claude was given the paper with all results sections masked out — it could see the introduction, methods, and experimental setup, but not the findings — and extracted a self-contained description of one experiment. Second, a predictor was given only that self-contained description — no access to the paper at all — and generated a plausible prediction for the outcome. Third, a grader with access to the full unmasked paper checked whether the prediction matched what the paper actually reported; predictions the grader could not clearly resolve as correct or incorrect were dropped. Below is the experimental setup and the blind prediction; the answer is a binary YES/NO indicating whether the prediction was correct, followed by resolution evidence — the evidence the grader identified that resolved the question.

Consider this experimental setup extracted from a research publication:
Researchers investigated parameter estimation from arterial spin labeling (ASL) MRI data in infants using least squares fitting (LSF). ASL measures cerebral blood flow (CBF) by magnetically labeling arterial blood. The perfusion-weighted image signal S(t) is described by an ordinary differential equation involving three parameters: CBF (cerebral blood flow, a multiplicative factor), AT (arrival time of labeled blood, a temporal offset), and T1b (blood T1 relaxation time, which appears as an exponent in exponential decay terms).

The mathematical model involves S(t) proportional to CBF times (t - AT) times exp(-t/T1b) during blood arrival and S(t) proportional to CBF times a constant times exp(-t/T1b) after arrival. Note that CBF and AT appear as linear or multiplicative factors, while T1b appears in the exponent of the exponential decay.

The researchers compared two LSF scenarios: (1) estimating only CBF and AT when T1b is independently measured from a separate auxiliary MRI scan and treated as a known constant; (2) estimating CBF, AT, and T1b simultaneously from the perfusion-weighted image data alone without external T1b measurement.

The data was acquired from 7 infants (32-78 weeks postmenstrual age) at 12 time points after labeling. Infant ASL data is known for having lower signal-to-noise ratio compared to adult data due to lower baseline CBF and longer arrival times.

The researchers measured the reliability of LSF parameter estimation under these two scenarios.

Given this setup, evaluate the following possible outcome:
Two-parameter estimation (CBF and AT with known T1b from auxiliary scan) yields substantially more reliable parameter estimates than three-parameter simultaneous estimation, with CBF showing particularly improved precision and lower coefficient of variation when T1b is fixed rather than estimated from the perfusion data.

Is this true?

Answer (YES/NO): YES